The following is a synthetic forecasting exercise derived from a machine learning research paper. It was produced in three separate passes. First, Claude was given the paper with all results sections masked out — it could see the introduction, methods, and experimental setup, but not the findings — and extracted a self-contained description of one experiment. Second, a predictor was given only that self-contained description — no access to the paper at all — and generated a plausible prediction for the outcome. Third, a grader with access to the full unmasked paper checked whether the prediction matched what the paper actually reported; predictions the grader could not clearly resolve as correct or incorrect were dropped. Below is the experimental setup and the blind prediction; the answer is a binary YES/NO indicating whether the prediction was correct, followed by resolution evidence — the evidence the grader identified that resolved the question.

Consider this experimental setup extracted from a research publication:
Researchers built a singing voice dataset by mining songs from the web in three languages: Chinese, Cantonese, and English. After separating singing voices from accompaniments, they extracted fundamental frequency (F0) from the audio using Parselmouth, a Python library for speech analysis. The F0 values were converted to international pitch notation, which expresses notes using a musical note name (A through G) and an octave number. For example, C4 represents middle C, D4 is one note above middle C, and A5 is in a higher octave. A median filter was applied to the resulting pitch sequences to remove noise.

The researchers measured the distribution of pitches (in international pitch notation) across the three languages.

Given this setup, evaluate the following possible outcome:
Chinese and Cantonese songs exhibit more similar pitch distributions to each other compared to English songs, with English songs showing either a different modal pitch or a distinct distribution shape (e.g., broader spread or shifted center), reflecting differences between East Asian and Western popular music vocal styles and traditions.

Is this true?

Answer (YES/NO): NO